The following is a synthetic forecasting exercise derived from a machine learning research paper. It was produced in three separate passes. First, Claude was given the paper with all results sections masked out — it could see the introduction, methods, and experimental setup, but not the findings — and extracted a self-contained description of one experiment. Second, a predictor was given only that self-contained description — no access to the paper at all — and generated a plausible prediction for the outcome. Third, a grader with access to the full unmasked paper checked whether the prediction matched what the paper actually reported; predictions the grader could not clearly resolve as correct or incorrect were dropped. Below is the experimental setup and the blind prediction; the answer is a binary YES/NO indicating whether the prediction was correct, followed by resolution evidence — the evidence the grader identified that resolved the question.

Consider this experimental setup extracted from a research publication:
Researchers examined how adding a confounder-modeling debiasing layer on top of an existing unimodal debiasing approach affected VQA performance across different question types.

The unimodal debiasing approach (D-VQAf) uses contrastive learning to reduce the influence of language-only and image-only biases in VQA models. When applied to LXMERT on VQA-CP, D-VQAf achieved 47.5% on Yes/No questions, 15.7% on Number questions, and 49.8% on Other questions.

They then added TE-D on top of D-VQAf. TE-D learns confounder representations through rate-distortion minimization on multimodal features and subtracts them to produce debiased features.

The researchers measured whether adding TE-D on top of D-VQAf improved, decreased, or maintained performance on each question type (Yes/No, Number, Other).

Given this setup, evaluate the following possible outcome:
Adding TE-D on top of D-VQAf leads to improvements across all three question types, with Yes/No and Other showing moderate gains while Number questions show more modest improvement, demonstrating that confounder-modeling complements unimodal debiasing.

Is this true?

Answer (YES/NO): NO